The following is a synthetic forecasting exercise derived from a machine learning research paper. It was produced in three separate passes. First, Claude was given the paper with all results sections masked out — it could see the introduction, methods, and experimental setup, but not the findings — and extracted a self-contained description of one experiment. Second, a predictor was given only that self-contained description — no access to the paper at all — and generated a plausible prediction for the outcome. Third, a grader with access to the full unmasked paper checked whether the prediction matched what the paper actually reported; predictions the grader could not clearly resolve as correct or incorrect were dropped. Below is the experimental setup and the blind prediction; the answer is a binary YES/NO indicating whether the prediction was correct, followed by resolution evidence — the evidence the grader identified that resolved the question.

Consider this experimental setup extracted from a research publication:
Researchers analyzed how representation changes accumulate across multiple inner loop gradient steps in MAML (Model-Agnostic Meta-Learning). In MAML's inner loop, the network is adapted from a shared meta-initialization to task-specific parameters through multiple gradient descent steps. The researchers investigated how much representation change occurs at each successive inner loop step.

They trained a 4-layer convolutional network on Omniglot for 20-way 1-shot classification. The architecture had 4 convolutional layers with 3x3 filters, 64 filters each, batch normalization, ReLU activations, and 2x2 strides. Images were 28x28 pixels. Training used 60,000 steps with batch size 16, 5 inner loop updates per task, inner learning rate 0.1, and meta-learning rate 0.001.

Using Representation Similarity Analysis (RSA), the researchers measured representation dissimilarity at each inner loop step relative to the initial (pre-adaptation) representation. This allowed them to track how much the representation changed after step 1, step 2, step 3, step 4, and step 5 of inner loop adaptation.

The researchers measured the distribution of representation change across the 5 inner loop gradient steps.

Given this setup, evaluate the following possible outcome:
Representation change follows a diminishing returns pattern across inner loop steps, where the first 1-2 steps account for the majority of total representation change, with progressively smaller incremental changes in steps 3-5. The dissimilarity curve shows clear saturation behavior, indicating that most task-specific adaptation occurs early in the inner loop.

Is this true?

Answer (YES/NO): YES